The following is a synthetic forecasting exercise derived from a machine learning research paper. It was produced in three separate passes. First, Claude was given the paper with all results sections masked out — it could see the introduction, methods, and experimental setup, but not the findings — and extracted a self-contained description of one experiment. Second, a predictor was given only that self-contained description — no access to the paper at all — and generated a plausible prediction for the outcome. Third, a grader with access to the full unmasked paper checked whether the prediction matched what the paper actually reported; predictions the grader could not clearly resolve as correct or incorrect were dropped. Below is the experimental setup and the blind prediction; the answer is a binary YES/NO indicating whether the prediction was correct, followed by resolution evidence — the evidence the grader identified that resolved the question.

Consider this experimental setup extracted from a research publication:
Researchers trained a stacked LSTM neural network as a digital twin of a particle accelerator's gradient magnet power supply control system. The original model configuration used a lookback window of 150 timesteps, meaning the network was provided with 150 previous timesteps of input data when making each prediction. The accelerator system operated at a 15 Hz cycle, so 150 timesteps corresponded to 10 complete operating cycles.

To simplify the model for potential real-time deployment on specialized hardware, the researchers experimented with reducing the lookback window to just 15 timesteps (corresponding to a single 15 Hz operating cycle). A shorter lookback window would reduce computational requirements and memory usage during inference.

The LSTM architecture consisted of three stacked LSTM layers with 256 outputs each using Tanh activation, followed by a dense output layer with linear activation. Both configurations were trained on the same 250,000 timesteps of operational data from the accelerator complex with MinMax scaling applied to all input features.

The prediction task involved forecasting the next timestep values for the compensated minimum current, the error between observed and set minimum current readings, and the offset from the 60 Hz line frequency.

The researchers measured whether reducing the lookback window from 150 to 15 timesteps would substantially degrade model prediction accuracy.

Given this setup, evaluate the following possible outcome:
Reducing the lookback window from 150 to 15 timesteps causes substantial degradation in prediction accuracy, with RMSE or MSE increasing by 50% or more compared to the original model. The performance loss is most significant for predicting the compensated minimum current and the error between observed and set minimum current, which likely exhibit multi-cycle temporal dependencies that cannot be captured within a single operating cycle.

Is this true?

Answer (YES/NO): NO